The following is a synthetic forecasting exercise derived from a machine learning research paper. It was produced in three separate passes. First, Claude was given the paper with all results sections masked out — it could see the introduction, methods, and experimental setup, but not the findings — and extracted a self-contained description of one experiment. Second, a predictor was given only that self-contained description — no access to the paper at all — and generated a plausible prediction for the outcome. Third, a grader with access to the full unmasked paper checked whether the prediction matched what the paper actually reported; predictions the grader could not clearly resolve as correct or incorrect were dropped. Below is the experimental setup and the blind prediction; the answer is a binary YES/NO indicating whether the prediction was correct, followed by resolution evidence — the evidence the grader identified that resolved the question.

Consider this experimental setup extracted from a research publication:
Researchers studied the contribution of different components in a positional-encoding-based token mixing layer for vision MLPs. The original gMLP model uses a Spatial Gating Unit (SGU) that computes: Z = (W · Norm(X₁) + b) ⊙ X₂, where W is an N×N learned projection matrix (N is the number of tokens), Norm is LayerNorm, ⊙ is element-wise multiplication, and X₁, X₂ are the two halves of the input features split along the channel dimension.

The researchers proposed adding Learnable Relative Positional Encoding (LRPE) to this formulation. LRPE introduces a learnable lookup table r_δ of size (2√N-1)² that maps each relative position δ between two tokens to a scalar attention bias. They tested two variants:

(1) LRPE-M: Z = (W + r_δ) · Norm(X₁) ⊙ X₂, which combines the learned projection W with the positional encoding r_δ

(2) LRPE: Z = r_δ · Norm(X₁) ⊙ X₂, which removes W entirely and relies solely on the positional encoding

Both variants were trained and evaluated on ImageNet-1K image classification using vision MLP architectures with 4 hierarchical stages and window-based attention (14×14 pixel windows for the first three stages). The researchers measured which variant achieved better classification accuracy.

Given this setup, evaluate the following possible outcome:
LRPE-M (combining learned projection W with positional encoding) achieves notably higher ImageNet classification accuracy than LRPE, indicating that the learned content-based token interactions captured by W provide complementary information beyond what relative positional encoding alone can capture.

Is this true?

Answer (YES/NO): NO